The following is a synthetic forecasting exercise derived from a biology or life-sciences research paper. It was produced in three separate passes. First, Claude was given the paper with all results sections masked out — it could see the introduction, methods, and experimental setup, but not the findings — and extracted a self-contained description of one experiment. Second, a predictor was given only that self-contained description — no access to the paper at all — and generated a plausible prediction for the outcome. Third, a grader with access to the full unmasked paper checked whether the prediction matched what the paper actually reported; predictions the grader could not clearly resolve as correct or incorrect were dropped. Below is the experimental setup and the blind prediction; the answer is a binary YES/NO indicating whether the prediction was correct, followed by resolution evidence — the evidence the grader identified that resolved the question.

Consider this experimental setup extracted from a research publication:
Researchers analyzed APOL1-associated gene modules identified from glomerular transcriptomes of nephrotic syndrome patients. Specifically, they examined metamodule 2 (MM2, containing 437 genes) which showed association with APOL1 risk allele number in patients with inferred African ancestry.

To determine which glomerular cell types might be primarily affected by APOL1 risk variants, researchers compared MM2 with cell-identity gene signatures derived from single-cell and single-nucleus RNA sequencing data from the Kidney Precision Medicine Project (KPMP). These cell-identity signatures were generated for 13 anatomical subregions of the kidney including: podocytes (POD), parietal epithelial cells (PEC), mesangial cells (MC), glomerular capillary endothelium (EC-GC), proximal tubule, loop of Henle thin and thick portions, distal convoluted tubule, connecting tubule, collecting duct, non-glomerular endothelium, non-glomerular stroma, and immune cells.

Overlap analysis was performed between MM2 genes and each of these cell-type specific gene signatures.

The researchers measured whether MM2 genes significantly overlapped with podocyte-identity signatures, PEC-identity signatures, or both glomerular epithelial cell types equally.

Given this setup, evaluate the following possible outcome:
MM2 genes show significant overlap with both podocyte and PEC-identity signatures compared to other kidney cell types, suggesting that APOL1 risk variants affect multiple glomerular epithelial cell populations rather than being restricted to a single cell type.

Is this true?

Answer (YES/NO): NO